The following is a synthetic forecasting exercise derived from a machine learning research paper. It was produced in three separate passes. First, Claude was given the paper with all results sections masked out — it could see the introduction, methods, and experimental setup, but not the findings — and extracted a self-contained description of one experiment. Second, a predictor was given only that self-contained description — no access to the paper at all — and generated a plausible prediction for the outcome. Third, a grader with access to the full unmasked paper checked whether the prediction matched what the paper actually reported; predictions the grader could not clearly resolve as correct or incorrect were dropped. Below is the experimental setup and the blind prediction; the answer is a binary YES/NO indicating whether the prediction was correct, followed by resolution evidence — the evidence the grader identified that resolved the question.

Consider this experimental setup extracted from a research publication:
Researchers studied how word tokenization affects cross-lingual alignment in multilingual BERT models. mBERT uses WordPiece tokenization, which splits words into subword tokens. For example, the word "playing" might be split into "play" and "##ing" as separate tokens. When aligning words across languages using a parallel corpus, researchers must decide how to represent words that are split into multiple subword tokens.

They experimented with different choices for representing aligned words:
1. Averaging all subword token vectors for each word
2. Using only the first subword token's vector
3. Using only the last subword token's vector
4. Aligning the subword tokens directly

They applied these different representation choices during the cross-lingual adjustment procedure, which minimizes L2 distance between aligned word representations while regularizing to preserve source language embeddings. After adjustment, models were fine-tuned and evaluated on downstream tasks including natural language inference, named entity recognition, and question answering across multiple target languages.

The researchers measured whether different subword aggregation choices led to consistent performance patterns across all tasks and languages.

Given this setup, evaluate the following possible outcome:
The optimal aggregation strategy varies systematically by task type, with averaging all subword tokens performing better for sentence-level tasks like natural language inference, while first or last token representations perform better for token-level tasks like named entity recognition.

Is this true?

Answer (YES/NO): NO